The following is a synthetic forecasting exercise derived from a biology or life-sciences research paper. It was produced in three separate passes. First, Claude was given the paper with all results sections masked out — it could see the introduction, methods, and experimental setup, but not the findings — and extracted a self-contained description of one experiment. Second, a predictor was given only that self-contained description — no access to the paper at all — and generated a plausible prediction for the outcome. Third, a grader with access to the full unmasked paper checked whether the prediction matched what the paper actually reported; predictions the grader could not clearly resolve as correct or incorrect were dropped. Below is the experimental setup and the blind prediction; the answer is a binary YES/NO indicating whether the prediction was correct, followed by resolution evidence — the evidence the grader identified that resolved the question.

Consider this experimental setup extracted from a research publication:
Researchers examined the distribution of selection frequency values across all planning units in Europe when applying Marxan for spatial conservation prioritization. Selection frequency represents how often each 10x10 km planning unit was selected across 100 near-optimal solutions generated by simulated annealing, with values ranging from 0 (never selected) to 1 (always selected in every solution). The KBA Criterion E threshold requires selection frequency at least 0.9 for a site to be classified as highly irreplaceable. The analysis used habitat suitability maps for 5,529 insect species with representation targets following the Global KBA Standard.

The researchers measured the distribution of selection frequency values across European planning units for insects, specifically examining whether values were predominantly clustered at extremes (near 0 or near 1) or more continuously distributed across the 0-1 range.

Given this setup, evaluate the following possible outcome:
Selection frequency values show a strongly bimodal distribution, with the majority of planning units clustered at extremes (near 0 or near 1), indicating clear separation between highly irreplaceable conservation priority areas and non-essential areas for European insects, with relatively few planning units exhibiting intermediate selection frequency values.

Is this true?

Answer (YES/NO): NO